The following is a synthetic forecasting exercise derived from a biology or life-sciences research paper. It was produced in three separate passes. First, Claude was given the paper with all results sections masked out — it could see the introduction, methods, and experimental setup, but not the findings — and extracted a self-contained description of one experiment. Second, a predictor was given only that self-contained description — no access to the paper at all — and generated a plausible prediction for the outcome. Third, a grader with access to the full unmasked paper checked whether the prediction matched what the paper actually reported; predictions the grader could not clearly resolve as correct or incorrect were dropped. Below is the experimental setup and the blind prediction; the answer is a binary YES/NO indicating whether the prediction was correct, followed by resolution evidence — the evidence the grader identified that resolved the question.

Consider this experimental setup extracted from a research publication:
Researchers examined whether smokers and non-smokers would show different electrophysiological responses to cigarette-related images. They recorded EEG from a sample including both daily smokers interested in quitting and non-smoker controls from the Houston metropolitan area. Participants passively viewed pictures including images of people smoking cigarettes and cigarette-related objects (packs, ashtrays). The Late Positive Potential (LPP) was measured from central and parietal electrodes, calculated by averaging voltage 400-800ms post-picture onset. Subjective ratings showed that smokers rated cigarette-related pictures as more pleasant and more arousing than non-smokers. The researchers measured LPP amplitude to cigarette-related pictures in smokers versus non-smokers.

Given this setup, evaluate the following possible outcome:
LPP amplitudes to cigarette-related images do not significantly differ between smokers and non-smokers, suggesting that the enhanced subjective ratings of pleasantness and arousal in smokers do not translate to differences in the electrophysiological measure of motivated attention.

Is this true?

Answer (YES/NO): YES